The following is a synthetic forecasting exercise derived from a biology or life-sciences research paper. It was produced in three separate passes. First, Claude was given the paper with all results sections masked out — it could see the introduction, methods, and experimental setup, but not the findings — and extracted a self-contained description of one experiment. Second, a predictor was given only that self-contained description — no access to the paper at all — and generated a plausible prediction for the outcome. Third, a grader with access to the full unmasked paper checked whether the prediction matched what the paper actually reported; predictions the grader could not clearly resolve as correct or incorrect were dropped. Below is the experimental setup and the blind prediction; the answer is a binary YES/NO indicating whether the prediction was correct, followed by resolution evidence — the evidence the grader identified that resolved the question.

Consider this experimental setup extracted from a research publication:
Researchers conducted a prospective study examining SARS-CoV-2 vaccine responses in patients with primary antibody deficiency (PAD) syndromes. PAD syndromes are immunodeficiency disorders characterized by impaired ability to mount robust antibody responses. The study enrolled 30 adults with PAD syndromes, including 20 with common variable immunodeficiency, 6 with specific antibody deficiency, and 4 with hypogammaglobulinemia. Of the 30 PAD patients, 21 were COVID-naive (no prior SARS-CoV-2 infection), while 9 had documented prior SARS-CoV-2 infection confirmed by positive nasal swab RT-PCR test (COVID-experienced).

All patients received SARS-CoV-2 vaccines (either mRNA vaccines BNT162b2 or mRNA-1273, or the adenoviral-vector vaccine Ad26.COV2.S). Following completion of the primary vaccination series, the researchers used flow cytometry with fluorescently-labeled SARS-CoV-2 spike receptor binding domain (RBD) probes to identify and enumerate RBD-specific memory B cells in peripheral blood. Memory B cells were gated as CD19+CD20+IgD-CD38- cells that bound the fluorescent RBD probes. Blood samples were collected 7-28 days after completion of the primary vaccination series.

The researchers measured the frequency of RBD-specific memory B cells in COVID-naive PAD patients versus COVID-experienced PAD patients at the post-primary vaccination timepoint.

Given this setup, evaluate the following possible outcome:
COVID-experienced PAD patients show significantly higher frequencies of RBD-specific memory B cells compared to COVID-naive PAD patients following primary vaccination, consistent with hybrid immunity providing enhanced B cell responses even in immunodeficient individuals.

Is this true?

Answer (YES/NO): YES